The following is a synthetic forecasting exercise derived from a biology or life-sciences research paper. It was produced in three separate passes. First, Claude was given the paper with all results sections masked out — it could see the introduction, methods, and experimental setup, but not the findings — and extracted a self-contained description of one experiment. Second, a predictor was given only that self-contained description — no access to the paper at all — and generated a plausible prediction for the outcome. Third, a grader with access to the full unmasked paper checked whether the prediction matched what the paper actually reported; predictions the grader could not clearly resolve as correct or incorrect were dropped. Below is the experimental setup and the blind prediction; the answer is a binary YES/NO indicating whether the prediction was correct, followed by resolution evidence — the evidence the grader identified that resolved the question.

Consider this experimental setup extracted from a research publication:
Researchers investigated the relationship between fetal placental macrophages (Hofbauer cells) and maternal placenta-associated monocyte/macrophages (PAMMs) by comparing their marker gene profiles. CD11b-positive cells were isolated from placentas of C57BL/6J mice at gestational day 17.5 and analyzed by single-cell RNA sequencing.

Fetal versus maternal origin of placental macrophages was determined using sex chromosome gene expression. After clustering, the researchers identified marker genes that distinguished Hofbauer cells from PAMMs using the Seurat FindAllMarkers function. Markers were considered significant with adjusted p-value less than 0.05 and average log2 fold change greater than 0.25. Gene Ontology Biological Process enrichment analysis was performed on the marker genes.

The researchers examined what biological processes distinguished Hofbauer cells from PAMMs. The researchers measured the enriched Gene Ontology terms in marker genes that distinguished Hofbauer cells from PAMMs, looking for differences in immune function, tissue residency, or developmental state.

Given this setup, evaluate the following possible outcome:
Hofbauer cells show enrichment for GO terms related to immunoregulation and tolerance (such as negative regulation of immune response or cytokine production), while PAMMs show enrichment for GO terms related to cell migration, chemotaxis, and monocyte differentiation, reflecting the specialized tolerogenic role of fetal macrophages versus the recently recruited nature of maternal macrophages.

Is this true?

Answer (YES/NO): NO